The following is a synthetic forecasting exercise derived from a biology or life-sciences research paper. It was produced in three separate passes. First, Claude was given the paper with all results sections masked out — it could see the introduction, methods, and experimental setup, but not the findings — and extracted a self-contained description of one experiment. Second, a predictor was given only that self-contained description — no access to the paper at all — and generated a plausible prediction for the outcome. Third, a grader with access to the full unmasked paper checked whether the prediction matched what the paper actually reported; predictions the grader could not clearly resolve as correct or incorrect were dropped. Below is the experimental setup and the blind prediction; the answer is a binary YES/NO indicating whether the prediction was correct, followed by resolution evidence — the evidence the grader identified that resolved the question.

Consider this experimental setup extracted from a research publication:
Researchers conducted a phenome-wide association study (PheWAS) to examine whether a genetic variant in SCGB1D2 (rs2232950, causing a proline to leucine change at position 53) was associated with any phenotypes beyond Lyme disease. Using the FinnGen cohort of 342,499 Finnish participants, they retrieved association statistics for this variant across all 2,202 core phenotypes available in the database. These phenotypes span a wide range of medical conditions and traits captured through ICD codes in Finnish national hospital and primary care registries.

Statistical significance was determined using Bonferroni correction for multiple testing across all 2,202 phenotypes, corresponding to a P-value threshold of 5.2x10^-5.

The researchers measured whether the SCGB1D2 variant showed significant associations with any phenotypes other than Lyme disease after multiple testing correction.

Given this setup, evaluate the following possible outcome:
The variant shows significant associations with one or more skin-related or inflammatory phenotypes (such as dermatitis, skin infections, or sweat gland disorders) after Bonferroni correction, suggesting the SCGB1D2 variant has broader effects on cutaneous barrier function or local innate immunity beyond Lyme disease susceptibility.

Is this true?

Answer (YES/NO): NO